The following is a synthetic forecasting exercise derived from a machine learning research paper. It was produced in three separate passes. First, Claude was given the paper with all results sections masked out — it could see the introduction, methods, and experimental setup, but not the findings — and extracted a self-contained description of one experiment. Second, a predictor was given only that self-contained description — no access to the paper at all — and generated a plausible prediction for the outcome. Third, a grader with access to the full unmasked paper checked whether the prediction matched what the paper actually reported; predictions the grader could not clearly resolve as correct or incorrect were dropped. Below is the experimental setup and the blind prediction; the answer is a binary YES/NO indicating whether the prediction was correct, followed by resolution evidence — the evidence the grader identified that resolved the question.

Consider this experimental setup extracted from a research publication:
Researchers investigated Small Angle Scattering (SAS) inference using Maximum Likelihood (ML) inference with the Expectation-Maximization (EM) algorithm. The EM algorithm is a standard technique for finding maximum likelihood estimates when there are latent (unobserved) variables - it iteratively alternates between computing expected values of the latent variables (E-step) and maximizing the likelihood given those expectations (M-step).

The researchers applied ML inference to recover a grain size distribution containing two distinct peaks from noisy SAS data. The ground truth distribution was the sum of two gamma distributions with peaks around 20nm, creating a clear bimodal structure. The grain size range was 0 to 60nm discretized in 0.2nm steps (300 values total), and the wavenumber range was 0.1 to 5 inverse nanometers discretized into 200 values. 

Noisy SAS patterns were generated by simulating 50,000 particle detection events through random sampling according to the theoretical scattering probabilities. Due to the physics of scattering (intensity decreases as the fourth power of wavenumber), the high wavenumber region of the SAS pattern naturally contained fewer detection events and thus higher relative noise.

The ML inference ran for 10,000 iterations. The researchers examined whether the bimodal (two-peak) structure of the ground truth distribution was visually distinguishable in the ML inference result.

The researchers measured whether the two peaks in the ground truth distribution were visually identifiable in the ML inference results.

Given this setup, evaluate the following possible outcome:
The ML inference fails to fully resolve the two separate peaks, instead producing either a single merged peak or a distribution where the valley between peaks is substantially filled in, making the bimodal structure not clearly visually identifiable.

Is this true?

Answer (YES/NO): YES